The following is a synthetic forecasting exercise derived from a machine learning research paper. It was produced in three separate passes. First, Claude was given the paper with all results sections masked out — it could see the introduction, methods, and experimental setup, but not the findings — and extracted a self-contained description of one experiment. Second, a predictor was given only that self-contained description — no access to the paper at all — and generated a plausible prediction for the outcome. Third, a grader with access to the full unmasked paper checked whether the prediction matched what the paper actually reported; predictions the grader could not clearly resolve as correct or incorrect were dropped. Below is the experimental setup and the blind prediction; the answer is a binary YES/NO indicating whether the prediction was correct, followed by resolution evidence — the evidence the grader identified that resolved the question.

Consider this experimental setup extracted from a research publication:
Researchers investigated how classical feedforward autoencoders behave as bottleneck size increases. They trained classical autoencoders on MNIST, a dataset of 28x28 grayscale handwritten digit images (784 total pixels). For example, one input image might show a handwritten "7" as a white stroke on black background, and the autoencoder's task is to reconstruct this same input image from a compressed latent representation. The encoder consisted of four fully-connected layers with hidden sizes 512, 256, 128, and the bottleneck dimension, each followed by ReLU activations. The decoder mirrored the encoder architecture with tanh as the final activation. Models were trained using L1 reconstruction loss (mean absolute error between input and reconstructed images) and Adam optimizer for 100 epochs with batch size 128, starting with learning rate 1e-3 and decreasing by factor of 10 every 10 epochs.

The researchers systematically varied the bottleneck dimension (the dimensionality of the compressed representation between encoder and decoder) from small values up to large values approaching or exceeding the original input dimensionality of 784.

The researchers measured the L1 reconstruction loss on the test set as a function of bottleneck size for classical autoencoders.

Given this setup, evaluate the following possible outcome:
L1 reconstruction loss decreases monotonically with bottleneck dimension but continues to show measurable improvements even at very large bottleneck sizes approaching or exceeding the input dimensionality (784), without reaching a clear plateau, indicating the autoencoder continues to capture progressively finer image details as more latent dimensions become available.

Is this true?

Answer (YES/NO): NO